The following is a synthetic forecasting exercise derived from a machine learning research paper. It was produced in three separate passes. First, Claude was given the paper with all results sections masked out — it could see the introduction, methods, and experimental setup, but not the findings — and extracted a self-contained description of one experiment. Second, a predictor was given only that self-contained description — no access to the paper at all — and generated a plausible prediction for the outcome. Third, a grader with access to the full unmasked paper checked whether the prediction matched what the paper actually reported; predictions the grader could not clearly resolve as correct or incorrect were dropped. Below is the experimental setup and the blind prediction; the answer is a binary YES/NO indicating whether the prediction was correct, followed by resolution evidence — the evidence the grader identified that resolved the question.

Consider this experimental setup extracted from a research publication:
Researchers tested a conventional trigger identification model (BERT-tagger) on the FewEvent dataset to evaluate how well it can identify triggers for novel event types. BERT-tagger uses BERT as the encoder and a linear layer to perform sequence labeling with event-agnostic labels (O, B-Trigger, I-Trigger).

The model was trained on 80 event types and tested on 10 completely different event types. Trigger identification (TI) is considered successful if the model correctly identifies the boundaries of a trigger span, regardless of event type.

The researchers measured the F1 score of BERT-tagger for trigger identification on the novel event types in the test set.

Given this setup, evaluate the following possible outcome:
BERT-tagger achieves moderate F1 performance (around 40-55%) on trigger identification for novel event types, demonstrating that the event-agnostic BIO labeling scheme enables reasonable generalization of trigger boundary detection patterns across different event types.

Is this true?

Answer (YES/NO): NO